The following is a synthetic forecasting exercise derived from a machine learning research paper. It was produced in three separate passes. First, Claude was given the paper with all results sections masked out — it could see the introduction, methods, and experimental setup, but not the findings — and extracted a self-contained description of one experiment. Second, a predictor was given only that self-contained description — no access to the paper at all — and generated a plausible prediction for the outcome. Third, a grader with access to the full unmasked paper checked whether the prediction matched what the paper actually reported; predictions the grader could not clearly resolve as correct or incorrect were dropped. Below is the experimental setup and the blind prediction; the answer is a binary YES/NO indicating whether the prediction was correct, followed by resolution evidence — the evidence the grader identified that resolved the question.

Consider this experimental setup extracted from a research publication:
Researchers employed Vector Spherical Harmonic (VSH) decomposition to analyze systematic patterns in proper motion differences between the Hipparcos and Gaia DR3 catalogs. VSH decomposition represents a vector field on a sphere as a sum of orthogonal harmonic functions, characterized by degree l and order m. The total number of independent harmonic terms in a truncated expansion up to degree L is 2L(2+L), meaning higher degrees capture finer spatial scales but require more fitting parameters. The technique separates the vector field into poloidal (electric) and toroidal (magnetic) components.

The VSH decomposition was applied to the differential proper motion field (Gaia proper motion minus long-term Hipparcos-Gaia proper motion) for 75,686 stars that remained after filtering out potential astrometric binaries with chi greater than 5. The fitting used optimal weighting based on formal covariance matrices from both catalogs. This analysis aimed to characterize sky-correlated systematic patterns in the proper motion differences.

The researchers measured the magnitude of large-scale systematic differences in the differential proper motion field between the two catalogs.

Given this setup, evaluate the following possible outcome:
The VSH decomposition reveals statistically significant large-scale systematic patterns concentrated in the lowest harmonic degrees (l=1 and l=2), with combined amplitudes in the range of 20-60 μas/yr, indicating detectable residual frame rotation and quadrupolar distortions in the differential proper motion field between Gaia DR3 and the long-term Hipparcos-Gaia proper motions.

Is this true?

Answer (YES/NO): NO